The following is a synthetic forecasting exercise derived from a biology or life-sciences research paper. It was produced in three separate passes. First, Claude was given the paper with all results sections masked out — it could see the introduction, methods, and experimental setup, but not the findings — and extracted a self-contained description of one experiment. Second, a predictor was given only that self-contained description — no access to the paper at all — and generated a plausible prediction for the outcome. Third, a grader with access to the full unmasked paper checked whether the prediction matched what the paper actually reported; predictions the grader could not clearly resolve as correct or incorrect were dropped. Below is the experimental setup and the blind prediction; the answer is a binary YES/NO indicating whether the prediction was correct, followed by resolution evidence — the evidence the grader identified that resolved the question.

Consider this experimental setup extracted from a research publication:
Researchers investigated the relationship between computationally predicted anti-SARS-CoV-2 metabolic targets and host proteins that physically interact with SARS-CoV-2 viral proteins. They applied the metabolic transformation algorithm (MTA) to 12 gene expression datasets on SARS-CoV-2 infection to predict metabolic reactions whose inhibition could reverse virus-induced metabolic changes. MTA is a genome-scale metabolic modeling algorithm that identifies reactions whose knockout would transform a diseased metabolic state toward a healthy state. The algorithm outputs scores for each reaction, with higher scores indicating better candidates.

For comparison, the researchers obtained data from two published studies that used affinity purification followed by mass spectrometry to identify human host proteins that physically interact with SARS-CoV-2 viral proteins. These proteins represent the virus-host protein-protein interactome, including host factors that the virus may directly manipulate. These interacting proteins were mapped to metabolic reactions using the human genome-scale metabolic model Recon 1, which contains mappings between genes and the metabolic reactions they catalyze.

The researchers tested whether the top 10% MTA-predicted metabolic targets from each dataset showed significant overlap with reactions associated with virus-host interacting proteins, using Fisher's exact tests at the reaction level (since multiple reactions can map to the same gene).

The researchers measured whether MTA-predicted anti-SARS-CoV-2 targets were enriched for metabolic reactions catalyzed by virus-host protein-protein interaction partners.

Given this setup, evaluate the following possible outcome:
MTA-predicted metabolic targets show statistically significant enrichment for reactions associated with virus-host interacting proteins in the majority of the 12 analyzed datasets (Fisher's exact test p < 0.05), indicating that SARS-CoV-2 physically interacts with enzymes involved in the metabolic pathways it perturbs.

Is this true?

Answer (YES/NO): NO